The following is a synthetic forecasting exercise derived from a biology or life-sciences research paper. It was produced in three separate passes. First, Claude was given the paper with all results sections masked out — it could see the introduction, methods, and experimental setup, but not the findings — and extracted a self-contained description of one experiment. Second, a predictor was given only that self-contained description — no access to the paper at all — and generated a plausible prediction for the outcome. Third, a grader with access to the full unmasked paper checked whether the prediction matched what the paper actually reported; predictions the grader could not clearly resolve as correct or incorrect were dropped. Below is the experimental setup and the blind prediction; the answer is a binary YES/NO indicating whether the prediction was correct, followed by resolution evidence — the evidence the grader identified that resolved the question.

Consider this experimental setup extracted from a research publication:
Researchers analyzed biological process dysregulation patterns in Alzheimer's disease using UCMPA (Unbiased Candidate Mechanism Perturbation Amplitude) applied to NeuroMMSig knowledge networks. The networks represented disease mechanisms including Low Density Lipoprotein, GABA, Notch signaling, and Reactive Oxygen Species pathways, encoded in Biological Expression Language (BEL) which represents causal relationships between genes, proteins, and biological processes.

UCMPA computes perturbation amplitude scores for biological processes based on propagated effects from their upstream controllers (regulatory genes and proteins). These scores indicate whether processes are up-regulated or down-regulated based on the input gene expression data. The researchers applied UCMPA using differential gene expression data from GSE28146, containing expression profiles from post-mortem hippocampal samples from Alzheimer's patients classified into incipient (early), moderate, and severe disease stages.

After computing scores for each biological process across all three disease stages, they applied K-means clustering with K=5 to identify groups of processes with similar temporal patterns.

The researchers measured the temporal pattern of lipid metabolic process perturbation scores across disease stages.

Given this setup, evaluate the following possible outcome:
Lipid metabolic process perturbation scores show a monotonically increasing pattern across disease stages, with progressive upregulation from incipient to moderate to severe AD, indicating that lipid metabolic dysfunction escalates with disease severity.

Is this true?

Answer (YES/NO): NO